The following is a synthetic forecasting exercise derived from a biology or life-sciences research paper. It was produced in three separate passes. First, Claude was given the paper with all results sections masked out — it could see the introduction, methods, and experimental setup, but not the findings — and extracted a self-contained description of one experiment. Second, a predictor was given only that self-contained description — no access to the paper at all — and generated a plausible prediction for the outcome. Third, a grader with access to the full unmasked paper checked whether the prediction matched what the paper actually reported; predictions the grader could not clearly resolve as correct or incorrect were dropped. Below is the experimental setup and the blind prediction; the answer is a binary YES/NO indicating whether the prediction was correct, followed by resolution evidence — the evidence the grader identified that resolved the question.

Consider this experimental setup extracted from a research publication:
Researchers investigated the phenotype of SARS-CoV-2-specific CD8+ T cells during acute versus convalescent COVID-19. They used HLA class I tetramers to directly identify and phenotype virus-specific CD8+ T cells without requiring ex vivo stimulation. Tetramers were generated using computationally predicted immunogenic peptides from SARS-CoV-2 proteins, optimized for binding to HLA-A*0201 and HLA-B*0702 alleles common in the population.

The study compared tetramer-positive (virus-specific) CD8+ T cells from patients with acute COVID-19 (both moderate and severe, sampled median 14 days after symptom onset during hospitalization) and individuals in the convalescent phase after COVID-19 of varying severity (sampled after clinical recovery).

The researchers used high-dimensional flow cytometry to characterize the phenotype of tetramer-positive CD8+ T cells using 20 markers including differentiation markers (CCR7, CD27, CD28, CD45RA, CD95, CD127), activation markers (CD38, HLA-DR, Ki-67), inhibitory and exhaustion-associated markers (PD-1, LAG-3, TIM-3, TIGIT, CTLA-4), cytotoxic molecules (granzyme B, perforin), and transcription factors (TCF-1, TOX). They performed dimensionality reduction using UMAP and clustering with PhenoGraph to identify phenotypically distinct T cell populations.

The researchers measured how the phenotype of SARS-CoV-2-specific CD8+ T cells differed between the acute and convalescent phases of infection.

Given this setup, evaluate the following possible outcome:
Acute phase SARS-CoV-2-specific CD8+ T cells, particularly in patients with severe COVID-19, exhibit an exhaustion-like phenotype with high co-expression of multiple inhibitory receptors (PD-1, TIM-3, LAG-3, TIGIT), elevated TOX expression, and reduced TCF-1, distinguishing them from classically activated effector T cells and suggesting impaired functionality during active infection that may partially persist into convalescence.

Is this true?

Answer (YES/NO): NO